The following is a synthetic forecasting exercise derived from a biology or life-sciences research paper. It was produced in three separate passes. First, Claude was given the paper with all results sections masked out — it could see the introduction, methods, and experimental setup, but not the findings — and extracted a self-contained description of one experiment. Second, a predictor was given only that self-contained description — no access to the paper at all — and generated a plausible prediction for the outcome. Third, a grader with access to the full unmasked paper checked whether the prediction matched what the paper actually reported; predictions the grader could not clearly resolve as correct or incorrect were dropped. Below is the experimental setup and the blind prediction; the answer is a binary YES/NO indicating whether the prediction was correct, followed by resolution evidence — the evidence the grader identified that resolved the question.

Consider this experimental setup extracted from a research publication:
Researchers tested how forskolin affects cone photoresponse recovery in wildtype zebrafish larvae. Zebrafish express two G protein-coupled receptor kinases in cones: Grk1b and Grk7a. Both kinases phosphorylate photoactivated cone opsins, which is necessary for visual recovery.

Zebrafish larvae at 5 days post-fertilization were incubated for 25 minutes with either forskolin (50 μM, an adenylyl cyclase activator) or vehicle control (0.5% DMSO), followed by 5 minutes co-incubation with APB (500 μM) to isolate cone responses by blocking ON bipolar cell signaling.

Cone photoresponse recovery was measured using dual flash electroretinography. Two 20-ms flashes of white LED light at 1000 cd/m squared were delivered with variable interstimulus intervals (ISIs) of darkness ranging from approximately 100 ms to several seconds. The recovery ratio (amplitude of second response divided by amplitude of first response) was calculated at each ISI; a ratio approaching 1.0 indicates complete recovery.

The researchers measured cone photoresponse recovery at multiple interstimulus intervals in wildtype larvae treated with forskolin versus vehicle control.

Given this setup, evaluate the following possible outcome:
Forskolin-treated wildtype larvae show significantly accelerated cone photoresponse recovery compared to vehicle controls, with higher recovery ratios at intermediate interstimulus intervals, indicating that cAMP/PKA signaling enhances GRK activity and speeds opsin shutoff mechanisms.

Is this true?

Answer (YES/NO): NO